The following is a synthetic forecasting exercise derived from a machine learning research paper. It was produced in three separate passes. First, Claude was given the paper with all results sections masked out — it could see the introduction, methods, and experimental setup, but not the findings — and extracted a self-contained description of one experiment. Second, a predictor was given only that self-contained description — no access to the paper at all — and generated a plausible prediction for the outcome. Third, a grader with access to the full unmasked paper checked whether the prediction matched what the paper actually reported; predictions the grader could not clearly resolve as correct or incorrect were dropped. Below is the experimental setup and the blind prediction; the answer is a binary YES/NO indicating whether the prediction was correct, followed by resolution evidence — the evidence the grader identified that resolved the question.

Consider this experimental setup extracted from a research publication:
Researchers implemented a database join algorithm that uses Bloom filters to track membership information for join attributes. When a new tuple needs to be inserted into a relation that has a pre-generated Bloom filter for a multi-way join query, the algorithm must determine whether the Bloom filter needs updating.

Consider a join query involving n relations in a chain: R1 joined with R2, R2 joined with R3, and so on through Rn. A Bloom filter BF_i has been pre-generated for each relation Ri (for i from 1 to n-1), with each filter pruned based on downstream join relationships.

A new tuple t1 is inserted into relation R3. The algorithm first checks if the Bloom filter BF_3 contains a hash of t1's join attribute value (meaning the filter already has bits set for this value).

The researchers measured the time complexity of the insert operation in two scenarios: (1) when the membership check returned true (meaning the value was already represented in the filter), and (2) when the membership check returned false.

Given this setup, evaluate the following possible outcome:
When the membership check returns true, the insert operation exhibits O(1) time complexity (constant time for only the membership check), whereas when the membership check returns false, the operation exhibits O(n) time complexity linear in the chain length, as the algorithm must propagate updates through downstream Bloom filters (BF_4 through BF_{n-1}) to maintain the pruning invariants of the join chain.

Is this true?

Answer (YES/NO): YES